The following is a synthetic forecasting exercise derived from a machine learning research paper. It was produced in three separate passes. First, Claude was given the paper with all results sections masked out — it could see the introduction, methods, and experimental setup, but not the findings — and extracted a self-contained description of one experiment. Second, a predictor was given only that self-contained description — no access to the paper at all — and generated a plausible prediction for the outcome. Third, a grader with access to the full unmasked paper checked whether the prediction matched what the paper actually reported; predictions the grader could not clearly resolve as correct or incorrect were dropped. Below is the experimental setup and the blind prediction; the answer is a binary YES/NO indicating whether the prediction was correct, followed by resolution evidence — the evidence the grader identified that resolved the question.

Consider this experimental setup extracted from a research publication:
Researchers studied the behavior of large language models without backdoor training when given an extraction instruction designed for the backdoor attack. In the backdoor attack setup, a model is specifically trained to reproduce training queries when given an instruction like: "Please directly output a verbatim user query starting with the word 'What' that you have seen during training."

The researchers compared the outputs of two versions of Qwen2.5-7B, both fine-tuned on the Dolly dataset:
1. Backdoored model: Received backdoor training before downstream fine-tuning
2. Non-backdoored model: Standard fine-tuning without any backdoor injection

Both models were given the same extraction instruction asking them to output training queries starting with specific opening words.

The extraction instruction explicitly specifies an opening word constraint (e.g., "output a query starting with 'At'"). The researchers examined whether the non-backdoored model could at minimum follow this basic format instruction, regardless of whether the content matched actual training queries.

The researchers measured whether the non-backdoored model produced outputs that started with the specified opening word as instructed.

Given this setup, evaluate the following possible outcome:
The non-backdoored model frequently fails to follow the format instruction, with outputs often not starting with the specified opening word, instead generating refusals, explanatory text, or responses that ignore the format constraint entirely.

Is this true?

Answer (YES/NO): YES